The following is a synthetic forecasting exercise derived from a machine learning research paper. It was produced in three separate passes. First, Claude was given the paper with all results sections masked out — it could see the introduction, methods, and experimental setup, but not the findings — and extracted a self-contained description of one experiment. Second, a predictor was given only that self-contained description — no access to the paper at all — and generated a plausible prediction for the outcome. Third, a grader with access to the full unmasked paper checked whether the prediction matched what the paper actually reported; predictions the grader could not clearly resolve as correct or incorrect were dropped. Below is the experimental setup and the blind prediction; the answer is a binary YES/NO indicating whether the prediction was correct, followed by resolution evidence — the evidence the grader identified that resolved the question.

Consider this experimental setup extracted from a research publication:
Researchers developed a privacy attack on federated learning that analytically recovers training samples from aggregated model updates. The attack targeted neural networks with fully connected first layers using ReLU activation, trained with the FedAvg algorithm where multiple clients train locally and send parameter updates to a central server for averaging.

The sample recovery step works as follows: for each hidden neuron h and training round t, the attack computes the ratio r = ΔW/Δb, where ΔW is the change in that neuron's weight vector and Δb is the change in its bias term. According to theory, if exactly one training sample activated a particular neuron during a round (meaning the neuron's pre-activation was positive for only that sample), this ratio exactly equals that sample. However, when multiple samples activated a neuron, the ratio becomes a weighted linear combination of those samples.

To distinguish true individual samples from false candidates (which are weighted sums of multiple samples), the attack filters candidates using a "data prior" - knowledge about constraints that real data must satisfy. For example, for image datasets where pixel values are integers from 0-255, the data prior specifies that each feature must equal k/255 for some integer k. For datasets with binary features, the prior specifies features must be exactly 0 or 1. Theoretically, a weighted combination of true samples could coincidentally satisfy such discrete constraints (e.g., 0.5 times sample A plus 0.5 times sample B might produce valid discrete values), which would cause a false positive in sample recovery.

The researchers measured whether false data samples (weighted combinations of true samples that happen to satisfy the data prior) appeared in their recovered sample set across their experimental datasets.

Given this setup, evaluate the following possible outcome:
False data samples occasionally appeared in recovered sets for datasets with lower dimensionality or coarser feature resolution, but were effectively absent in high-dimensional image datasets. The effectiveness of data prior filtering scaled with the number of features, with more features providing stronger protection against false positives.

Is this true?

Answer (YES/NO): NO